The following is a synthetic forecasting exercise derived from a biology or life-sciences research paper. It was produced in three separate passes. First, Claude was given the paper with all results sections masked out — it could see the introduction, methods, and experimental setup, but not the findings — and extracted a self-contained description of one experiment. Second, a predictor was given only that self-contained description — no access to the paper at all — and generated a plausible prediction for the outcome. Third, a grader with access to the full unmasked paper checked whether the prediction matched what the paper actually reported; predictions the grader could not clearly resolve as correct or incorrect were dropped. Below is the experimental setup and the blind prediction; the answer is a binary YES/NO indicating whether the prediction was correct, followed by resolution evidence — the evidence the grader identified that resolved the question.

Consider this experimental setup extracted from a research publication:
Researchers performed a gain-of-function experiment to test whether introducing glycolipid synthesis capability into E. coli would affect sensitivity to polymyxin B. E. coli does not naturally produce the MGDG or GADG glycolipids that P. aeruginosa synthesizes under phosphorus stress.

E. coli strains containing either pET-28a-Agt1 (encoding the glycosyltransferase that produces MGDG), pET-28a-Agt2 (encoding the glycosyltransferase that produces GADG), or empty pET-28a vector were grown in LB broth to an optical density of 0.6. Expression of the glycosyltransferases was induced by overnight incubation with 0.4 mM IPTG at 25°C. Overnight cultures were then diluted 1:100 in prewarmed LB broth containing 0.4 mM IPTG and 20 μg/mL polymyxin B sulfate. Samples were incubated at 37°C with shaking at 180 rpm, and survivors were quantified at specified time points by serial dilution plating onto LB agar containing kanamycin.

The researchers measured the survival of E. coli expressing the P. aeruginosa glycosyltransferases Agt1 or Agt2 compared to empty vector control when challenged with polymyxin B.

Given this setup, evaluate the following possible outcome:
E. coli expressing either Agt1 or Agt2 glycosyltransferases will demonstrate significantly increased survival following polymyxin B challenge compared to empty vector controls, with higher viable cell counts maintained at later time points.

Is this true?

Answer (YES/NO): YES